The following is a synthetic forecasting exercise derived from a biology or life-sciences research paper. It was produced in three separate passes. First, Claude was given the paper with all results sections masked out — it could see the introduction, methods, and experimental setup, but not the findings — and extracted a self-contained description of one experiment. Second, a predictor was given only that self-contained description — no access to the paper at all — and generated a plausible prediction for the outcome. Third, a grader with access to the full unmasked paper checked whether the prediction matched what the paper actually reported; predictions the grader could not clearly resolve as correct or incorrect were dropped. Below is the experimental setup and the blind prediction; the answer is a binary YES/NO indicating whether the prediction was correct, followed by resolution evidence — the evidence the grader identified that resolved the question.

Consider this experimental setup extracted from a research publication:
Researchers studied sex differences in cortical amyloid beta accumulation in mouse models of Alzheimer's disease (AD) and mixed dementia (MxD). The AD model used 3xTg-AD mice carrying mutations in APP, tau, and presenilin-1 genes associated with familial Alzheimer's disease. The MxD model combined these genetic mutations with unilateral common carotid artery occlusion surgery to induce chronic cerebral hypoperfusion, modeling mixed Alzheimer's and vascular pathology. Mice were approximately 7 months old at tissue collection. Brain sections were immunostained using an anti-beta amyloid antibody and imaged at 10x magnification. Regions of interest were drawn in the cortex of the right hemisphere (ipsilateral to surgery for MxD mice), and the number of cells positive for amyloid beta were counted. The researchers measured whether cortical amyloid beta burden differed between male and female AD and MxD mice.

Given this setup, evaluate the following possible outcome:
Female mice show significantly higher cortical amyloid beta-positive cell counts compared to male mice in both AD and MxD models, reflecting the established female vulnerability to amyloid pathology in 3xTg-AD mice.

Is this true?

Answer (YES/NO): YES